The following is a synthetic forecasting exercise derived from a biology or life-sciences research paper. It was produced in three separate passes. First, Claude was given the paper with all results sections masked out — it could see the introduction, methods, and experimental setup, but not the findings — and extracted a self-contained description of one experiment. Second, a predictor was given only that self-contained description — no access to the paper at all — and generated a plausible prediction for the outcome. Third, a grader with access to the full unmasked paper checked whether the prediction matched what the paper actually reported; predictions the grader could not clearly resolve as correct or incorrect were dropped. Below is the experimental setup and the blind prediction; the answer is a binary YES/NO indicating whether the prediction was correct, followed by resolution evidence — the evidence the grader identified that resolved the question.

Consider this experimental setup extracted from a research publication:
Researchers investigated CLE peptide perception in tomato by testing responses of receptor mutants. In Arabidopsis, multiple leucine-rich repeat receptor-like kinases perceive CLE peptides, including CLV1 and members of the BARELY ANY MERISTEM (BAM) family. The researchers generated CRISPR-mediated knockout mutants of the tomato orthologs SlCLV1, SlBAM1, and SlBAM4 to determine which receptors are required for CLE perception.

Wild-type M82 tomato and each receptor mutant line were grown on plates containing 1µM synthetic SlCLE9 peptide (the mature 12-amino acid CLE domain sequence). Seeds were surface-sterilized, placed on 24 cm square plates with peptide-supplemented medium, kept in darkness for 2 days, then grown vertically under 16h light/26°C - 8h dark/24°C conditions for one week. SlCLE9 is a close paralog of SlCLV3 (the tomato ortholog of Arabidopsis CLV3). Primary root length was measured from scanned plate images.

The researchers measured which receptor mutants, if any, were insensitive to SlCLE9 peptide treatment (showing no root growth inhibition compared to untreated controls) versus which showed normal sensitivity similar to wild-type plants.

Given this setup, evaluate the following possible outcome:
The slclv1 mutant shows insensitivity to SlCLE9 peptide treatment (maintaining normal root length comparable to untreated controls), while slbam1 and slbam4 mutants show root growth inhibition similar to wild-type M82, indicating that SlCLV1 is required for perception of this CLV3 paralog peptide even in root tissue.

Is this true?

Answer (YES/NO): NO